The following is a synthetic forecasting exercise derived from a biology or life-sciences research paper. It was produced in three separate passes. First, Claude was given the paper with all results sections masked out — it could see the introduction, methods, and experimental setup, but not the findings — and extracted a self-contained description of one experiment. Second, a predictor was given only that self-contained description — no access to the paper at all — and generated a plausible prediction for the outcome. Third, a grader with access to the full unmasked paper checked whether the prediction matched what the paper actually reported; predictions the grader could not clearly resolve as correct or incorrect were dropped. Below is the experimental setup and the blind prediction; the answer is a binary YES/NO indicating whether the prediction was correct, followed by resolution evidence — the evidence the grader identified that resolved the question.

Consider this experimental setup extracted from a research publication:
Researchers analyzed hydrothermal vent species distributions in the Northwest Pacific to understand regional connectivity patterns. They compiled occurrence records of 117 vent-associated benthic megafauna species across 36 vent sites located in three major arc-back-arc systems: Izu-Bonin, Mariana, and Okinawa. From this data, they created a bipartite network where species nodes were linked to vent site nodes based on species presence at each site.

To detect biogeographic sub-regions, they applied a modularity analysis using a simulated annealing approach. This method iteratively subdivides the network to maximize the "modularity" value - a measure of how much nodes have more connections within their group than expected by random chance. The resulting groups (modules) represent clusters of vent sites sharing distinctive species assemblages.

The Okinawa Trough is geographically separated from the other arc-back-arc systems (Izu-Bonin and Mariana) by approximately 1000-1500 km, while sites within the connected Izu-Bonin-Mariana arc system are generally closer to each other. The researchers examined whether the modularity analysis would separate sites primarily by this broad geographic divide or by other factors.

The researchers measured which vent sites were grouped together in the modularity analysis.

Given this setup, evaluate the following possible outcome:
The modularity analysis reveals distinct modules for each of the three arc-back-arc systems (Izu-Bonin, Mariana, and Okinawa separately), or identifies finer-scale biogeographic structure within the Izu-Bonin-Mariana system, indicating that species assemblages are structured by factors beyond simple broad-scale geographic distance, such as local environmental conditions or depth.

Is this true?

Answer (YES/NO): YES